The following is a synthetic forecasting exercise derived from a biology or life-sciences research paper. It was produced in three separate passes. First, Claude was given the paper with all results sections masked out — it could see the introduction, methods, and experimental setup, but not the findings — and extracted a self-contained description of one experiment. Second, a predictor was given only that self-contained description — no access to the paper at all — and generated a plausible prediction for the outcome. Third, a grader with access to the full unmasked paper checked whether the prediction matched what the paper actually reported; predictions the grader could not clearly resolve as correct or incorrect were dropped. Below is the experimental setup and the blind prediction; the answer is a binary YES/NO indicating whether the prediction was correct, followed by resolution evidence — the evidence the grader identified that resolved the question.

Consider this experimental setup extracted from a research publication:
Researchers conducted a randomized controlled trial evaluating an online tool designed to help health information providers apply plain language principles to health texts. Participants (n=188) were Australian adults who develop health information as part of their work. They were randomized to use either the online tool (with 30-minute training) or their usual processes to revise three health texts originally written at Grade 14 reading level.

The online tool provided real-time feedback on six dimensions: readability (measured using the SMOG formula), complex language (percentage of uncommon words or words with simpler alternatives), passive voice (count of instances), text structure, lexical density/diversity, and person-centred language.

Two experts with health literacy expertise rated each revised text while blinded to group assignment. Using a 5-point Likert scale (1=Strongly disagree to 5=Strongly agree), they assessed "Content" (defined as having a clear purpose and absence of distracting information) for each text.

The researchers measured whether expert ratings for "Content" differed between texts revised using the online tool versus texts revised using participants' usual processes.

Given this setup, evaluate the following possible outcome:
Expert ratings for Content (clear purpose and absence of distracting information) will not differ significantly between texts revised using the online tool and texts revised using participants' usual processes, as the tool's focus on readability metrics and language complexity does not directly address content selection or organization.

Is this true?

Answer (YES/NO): YES